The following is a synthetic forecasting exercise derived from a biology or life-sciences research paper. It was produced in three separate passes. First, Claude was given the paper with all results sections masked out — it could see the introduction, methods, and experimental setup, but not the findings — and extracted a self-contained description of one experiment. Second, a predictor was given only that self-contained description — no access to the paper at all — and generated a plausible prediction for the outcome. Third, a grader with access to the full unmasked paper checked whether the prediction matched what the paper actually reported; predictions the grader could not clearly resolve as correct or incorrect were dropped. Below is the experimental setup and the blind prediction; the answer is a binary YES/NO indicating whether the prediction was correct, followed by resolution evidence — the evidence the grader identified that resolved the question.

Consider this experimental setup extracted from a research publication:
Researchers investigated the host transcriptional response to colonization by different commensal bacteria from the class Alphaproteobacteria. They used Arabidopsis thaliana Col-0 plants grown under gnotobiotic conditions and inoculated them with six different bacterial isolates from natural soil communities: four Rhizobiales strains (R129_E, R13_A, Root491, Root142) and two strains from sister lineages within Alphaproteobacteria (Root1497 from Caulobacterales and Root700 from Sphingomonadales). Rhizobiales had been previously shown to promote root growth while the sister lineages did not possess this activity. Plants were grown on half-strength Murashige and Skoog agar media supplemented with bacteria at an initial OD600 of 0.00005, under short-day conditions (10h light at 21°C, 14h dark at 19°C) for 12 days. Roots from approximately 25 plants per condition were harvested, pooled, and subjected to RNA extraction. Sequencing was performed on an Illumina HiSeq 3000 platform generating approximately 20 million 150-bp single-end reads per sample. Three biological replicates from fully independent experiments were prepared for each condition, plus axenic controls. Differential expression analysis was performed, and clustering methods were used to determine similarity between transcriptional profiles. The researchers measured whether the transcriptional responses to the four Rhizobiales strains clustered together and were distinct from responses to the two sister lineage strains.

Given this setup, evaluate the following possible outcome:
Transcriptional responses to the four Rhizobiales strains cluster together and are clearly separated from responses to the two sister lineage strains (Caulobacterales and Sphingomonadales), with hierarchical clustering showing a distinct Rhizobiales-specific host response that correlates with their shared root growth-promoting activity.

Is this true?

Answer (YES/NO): NO